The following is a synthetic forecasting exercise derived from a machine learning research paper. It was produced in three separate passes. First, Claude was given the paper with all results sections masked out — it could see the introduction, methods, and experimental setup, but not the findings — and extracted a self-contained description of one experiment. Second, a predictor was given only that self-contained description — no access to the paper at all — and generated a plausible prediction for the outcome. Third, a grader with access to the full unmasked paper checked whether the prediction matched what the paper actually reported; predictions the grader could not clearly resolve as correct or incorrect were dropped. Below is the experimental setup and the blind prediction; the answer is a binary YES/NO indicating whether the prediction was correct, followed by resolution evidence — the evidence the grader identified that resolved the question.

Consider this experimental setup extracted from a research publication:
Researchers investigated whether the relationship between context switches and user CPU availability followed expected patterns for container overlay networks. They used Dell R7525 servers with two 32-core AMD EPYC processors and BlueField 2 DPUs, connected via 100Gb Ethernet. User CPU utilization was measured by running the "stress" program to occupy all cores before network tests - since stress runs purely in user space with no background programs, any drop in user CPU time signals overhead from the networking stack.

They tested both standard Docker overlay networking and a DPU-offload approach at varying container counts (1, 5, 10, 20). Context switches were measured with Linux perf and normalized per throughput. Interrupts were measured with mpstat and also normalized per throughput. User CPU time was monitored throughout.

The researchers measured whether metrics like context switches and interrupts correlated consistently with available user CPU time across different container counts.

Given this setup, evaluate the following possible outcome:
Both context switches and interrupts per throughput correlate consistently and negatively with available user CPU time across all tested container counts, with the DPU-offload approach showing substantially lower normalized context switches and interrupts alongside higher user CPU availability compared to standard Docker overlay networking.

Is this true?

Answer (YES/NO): NO